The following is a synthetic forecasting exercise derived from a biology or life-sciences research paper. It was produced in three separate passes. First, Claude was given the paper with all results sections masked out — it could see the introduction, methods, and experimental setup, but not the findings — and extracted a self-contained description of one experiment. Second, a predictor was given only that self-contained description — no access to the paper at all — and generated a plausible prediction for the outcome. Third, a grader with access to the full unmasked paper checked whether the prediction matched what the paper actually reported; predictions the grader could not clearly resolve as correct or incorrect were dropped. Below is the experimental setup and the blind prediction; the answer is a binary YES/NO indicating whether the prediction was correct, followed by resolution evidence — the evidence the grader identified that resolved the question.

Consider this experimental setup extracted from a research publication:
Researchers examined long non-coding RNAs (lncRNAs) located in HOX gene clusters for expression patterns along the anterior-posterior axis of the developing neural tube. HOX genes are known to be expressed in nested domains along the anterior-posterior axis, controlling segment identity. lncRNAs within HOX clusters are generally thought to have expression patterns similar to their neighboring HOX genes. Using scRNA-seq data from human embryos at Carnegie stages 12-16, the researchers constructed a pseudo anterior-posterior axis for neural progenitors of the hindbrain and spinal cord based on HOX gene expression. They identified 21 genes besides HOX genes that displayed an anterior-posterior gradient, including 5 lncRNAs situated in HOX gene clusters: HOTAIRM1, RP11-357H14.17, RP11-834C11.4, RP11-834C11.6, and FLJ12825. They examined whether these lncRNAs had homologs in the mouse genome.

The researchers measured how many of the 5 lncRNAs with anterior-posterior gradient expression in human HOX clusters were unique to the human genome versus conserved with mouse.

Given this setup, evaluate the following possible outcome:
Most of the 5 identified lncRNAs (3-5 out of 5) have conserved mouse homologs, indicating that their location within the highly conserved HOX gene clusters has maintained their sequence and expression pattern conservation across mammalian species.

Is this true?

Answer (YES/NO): NO